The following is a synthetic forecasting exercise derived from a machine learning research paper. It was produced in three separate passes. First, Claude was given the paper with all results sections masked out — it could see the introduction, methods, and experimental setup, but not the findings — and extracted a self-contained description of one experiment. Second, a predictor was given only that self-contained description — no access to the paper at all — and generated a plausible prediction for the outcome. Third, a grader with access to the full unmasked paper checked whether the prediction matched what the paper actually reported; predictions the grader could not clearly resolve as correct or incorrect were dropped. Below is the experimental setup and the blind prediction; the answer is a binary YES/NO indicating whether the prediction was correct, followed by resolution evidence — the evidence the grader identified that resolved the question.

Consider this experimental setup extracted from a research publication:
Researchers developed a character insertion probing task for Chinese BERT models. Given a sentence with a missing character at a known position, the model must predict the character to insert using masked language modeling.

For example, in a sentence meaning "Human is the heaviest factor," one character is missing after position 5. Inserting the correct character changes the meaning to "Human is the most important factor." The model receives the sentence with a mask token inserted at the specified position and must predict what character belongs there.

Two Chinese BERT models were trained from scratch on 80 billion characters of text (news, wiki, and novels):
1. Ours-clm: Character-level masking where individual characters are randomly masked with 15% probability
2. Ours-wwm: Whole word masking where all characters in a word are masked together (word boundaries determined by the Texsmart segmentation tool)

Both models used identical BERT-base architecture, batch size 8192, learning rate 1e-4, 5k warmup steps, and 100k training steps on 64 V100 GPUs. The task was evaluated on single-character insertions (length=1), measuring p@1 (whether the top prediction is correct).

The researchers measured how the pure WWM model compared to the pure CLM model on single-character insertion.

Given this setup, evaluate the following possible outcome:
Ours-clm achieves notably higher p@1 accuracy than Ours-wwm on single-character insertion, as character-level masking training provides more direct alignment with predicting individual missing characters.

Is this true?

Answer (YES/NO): YES